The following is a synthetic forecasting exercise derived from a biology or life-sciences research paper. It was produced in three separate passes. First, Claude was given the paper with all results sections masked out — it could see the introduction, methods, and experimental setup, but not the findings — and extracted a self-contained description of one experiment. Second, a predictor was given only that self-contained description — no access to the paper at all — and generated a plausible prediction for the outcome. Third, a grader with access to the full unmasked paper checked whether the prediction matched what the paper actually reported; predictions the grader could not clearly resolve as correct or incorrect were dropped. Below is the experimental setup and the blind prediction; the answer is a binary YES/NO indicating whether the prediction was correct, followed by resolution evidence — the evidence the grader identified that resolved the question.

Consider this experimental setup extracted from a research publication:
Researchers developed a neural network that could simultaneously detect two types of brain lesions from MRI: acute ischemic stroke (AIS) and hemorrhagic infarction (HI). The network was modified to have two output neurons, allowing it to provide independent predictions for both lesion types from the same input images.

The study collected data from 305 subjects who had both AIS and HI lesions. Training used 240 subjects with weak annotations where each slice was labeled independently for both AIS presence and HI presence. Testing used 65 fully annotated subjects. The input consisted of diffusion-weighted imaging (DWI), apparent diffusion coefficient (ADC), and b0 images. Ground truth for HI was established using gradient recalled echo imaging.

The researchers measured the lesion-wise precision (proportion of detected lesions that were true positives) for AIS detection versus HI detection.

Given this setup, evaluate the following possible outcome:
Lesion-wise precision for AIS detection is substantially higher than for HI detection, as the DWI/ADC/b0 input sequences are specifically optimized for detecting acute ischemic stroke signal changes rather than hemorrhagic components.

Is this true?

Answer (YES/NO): NO